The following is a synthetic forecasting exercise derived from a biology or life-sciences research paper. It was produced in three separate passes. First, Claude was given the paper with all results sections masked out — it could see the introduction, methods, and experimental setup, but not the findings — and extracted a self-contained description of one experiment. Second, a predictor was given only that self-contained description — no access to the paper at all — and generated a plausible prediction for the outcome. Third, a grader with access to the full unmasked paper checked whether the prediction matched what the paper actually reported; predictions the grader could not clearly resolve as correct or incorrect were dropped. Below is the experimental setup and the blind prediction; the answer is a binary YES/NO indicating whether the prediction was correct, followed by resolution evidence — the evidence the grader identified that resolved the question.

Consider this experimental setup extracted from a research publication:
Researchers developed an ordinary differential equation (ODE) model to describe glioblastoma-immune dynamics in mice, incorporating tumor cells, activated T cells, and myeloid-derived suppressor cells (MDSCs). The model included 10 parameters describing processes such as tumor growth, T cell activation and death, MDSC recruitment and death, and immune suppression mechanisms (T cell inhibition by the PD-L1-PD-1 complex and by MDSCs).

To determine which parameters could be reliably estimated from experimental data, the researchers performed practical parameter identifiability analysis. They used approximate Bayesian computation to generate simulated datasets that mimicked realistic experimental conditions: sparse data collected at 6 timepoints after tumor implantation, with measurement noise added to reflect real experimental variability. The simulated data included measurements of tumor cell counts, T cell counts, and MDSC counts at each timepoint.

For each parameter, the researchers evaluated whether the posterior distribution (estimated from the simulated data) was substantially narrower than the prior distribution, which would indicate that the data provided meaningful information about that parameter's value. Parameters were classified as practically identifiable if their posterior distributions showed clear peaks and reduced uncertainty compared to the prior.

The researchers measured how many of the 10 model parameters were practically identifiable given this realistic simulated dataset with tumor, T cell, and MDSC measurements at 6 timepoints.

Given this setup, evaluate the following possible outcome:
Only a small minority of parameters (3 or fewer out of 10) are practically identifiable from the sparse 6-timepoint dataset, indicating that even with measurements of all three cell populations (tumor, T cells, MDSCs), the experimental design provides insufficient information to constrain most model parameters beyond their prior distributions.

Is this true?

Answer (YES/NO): NO